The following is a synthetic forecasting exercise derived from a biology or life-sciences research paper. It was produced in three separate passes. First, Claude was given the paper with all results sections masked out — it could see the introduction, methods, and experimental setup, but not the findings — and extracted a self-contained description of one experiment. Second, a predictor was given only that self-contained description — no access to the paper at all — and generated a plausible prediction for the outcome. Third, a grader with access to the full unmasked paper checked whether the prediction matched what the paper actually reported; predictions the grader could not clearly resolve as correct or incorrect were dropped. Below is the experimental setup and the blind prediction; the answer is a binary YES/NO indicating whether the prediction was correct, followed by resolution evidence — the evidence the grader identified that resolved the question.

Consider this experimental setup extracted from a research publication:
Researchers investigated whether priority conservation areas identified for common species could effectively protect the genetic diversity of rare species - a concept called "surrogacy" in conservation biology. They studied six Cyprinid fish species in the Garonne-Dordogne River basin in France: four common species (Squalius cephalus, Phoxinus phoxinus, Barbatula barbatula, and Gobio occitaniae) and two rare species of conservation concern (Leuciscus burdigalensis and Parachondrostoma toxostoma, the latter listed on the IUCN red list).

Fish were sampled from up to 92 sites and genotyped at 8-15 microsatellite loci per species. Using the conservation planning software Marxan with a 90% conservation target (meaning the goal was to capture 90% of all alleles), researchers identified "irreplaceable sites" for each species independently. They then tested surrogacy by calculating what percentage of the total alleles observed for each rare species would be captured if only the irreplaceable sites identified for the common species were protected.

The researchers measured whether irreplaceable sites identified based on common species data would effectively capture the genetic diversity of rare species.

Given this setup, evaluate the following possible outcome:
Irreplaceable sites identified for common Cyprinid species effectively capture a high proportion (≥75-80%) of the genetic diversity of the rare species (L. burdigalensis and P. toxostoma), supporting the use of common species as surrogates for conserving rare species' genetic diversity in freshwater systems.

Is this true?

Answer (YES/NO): YES